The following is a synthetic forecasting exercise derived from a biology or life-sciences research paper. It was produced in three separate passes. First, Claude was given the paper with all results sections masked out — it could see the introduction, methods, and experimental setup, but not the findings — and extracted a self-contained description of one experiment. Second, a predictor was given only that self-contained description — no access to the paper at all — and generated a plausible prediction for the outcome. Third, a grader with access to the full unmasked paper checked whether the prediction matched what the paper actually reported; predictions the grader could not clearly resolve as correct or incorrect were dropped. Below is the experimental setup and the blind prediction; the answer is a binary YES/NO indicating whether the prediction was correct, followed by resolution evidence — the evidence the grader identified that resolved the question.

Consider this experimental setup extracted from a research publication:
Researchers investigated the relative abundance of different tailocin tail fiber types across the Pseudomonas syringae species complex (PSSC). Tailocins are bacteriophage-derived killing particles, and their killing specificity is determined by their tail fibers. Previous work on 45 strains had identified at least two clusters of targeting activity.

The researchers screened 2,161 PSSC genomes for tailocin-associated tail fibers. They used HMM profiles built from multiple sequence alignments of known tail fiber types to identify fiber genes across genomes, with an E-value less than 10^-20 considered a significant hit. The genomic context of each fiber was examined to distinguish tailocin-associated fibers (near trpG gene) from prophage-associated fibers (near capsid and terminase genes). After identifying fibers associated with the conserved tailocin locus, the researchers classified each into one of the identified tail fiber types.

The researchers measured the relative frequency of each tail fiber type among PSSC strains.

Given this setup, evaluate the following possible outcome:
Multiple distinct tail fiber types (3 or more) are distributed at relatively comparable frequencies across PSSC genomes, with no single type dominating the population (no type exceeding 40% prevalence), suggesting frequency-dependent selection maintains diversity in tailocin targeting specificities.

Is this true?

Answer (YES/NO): NO